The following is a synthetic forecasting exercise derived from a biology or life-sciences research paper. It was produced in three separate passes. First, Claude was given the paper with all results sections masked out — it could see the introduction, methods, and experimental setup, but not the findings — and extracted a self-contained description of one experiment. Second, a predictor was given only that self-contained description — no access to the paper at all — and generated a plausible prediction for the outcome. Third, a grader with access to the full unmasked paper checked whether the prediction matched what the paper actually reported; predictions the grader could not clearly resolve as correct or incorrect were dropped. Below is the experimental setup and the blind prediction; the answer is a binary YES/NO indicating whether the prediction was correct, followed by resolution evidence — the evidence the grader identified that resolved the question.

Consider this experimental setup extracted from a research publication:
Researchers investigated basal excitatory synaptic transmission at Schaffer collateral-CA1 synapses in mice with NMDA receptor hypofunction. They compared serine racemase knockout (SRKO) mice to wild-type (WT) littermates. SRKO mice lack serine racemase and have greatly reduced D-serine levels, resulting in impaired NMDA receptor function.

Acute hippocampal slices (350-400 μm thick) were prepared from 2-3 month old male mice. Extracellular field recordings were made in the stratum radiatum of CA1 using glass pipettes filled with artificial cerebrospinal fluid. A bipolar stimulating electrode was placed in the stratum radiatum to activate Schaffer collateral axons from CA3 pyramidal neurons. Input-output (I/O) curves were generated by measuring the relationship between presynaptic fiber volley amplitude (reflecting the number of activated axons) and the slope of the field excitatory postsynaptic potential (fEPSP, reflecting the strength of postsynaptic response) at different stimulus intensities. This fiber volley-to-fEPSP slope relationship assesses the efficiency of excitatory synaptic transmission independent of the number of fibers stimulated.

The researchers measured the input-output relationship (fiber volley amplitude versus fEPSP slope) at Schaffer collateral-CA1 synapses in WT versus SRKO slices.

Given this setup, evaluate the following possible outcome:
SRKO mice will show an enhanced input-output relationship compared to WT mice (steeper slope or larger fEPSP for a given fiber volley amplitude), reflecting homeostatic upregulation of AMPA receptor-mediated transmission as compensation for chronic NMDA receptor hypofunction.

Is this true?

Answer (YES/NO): NO